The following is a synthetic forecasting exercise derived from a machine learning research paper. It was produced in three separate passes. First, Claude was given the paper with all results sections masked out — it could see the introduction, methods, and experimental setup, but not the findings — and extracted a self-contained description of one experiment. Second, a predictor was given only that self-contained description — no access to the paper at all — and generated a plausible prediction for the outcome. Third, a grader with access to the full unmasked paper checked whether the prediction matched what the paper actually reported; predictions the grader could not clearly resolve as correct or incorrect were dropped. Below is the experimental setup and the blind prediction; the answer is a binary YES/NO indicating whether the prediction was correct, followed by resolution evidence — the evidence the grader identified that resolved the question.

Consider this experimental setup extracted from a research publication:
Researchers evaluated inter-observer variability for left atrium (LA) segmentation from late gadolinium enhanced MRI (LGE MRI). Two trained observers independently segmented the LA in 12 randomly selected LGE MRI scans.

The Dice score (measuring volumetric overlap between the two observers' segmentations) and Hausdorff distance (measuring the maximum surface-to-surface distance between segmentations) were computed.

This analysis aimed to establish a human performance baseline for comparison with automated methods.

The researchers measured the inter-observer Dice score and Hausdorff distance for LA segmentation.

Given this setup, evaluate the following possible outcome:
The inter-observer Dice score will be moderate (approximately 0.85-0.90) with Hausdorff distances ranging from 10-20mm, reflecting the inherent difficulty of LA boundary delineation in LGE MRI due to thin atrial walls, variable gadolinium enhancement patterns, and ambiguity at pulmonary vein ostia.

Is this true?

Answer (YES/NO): YES